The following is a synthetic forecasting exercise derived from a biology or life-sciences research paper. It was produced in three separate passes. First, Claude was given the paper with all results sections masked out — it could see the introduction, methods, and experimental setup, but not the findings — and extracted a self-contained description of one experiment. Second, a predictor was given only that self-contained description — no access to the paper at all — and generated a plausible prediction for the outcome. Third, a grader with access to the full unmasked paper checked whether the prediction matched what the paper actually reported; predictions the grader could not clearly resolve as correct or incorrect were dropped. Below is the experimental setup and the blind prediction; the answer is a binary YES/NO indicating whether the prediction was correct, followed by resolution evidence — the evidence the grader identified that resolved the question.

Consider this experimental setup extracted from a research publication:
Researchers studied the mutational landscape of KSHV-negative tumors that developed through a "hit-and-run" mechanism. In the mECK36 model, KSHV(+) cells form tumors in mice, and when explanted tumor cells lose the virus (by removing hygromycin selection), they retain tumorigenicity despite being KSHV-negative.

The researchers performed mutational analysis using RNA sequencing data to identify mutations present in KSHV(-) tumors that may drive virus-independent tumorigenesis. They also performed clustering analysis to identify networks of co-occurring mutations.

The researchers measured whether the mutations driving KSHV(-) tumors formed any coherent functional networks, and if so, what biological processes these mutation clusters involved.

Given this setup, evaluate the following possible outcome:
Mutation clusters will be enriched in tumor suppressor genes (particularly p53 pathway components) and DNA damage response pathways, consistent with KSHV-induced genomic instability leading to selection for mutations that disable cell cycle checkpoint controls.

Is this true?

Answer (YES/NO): NO